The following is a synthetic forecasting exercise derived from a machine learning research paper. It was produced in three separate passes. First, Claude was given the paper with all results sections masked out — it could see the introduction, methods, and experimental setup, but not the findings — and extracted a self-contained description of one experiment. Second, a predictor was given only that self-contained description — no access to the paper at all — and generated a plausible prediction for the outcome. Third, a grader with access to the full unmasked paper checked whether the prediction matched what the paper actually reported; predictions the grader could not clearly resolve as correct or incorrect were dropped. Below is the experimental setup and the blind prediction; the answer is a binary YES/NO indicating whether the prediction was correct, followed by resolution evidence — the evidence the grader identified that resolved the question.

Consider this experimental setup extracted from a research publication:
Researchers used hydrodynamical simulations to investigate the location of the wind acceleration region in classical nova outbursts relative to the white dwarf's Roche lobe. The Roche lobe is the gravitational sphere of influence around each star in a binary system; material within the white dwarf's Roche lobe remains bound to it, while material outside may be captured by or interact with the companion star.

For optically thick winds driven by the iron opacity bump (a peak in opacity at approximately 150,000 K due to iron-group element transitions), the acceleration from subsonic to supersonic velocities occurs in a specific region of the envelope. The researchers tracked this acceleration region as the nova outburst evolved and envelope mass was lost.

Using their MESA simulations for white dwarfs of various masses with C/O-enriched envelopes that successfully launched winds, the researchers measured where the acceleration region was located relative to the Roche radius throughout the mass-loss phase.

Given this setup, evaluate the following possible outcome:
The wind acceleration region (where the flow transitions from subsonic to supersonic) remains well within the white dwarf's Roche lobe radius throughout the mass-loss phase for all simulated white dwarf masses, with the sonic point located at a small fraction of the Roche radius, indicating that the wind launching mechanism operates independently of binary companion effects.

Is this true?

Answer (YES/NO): NO